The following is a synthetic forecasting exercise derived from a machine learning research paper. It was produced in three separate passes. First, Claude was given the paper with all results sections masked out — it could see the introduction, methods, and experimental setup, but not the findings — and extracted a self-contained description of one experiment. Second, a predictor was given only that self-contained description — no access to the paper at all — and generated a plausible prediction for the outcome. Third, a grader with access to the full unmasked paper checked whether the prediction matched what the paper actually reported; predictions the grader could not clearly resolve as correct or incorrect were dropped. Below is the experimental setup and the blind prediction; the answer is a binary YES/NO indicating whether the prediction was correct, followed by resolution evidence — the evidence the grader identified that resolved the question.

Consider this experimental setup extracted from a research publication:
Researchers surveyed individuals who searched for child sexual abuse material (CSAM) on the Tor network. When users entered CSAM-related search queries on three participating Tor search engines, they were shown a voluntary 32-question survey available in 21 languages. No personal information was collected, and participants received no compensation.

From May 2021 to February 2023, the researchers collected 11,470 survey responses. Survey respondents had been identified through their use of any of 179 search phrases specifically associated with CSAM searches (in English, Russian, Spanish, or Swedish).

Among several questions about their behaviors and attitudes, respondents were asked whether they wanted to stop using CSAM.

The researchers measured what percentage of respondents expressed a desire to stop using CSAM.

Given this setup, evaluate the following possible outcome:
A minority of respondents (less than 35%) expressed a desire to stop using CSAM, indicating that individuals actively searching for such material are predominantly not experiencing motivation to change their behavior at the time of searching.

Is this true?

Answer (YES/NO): NO